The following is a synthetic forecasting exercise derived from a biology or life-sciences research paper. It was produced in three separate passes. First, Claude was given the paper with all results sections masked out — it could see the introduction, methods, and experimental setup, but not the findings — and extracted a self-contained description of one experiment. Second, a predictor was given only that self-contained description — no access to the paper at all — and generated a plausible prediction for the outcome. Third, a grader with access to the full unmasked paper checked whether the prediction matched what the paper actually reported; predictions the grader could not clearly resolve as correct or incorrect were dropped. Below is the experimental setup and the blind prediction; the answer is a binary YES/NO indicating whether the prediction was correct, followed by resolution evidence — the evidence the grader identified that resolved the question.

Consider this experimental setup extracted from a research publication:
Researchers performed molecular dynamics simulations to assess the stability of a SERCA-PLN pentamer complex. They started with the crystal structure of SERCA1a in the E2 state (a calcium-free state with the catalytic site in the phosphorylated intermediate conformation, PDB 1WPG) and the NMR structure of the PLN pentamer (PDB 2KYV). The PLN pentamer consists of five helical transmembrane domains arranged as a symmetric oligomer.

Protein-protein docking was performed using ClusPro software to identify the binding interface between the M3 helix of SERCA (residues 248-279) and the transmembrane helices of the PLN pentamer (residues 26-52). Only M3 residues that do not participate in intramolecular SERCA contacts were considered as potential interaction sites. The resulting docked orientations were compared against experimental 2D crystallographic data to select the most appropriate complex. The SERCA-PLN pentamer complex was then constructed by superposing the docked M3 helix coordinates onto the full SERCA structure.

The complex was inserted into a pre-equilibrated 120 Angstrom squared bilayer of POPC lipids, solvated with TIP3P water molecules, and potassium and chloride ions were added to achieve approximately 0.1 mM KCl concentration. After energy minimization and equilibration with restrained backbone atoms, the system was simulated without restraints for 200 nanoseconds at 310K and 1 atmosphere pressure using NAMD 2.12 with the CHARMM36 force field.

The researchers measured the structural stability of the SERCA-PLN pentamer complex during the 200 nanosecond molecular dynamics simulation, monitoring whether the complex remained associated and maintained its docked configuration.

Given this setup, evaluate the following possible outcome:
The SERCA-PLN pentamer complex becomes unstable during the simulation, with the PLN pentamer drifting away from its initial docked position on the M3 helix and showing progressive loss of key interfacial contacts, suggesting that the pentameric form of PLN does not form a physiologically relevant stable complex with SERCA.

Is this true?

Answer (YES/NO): NO